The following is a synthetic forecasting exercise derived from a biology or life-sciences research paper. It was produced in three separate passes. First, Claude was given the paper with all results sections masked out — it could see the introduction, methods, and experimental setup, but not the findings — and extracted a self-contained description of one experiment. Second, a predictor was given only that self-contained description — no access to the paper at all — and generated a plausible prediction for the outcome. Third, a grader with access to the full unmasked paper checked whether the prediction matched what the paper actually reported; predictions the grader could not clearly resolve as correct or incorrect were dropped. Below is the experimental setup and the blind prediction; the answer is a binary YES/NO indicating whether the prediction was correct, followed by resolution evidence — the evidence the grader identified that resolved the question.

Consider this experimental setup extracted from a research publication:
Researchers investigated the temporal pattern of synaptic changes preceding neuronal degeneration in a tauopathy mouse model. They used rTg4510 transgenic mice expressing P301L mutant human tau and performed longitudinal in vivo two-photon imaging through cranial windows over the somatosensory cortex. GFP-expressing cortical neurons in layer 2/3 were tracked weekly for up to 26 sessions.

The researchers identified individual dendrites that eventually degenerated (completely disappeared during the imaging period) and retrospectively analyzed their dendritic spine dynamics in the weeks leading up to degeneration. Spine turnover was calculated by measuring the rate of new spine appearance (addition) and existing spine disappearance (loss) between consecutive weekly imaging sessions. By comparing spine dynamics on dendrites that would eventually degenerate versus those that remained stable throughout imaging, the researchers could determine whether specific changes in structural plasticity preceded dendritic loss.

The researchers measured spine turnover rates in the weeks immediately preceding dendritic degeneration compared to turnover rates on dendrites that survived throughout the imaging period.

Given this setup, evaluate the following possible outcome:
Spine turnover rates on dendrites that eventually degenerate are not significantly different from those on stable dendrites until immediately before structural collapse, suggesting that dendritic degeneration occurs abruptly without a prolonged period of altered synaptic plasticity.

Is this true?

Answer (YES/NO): YES